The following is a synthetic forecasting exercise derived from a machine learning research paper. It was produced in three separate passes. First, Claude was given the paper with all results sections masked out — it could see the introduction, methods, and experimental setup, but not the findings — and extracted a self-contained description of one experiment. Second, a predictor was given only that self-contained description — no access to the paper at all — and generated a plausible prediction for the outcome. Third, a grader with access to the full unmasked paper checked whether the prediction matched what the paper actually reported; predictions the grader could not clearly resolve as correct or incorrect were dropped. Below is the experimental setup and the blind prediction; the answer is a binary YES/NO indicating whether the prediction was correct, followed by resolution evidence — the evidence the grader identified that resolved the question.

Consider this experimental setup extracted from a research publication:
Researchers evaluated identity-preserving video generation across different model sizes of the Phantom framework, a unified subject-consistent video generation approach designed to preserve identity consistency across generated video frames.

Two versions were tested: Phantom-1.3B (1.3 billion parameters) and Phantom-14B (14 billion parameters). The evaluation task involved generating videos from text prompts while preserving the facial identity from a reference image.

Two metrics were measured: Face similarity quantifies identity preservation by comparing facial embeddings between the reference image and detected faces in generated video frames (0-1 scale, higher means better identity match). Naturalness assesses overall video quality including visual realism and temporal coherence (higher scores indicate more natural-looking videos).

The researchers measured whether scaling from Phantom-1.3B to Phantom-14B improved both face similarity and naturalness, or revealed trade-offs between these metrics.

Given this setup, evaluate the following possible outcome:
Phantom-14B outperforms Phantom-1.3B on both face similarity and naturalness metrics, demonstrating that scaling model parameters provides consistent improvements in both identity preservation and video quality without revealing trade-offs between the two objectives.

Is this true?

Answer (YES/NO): YES